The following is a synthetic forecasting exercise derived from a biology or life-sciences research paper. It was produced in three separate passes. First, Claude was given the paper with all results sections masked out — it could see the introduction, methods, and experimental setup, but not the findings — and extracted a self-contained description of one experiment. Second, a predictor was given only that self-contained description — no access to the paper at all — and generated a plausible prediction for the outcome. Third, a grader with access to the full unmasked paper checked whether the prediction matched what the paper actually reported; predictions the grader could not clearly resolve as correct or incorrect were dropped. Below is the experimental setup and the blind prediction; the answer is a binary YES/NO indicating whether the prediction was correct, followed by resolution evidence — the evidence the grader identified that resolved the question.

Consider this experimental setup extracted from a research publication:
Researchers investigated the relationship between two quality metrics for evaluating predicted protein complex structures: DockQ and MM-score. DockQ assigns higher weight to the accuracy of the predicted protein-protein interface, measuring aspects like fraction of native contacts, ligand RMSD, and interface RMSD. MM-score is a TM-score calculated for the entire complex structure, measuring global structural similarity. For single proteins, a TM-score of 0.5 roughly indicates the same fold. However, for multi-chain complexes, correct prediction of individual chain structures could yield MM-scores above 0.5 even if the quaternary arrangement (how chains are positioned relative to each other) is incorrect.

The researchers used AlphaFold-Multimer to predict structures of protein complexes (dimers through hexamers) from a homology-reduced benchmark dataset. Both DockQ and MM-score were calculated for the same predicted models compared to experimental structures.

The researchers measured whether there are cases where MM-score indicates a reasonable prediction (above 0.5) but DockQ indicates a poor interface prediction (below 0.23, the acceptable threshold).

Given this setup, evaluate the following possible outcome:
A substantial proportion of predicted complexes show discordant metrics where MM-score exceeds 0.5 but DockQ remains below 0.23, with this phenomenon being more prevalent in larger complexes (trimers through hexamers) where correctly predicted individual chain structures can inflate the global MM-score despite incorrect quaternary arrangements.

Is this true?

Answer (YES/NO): NO